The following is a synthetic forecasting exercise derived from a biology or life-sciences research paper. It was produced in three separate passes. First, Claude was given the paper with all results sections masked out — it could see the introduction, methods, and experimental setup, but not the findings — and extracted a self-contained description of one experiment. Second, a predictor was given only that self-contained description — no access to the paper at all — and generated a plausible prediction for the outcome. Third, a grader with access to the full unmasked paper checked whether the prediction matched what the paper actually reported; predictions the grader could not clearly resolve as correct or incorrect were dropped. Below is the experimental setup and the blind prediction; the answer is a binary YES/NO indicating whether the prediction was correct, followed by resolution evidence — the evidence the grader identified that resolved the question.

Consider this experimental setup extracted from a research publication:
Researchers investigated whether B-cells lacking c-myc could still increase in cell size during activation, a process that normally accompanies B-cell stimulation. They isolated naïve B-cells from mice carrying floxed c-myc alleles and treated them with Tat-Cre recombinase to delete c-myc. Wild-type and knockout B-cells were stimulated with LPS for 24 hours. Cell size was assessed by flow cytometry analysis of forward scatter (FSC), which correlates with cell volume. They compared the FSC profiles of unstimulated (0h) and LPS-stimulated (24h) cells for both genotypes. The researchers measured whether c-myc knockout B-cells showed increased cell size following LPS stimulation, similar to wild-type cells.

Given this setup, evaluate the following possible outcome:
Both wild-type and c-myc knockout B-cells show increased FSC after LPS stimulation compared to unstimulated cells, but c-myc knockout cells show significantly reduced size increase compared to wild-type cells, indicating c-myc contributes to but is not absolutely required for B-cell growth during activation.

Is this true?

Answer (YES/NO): NO